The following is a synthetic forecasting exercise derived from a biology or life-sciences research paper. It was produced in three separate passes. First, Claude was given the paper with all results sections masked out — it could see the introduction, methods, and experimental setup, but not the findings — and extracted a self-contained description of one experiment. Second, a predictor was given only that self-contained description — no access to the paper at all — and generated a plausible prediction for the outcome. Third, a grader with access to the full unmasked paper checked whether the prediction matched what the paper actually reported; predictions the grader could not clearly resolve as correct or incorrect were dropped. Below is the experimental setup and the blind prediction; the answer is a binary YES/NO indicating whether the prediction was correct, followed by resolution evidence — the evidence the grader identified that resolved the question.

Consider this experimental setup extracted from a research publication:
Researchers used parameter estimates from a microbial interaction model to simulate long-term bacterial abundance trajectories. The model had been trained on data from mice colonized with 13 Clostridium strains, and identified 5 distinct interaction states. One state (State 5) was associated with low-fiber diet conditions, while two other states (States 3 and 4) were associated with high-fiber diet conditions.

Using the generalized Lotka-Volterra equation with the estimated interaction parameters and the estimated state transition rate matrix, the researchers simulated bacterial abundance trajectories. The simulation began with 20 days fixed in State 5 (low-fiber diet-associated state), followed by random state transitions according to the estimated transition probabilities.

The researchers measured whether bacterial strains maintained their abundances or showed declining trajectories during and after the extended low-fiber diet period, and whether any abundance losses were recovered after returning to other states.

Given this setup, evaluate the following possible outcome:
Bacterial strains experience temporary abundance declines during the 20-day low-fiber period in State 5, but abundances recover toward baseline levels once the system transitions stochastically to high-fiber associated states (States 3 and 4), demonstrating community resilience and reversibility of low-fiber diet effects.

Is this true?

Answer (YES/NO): NO